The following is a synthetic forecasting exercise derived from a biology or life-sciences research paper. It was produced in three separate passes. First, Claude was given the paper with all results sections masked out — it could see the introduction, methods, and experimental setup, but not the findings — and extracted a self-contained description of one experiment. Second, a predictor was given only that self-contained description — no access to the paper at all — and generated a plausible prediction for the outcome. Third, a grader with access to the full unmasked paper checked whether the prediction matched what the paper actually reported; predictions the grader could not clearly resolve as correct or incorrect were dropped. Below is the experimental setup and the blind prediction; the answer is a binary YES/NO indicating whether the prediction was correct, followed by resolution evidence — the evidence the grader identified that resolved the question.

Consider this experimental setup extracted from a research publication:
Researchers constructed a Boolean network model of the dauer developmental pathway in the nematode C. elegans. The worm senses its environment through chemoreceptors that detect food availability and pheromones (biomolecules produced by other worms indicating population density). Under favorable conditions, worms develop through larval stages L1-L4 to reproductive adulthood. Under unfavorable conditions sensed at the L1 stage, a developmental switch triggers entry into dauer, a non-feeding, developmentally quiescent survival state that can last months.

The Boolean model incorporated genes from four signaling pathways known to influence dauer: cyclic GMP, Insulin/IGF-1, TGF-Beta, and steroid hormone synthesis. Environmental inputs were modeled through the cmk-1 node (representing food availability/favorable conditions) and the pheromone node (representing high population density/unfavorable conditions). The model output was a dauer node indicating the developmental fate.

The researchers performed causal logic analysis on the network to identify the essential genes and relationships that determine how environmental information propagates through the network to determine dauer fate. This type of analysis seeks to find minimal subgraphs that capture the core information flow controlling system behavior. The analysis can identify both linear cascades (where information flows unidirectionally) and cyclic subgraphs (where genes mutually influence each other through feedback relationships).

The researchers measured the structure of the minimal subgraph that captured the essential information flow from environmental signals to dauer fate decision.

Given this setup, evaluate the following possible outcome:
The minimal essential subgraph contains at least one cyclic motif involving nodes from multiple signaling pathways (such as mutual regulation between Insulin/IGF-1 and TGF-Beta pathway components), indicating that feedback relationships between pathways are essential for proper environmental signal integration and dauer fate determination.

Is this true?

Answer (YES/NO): YES